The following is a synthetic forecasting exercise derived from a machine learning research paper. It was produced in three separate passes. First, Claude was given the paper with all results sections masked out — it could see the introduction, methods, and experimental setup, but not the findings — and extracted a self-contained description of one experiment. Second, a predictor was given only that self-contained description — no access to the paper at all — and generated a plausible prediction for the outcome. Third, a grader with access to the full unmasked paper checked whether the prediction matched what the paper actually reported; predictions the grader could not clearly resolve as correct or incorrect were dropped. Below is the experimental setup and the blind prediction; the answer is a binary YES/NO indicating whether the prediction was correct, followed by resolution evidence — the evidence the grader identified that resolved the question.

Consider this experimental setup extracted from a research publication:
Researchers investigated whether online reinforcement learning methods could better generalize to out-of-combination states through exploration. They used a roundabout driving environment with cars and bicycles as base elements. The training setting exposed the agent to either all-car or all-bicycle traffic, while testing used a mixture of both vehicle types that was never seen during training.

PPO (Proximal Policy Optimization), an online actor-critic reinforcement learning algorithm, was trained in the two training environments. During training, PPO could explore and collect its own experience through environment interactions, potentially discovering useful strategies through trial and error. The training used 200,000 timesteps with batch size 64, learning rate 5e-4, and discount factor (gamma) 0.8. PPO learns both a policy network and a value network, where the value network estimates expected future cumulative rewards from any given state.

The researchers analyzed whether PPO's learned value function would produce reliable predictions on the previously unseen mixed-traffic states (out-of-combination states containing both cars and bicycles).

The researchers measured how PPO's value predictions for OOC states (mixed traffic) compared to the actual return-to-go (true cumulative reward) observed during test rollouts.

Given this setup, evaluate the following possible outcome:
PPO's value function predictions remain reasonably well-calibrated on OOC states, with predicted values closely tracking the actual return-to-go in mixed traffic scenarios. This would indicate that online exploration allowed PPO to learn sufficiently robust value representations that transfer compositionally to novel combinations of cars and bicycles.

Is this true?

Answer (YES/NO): NO